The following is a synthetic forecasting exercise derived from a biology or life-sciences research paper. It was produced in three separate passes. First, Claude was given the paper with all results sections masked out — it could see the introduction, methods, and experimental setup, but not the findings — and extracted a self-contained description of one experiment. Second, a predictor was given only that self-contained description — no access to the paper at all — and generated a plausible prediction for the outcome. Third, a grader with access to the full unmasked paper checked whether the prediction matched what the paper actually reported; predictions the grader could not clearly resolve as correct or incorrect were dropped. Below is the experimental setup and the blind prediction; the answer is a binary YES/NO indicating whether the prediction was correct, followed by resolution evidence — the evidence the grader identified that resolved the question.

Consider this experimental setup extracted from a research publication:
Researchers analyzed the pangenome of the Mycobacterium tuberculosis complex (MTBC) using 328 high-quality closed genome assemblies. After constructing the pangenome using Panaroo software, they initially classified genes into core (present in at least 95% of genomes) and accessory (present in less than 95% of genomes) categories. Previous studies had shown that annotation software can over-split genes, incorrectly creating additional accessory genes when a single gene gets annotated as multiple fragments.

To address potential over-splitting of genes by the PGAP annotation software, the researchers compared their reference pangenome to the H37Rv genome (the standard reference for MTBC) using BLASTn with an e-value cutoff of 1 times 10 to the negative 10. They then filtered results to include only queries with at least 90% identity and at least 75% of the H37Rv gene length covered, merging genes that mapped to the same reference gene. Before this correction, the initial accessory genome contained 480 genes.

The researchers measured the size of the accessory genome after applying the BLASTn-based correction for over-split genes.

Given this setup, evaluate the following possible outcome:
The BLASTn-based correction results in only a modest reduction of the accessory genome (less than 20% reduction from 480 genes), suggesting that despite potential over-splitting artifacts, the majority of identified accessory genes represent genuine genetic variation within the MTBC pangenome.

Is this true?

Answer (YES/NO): YES